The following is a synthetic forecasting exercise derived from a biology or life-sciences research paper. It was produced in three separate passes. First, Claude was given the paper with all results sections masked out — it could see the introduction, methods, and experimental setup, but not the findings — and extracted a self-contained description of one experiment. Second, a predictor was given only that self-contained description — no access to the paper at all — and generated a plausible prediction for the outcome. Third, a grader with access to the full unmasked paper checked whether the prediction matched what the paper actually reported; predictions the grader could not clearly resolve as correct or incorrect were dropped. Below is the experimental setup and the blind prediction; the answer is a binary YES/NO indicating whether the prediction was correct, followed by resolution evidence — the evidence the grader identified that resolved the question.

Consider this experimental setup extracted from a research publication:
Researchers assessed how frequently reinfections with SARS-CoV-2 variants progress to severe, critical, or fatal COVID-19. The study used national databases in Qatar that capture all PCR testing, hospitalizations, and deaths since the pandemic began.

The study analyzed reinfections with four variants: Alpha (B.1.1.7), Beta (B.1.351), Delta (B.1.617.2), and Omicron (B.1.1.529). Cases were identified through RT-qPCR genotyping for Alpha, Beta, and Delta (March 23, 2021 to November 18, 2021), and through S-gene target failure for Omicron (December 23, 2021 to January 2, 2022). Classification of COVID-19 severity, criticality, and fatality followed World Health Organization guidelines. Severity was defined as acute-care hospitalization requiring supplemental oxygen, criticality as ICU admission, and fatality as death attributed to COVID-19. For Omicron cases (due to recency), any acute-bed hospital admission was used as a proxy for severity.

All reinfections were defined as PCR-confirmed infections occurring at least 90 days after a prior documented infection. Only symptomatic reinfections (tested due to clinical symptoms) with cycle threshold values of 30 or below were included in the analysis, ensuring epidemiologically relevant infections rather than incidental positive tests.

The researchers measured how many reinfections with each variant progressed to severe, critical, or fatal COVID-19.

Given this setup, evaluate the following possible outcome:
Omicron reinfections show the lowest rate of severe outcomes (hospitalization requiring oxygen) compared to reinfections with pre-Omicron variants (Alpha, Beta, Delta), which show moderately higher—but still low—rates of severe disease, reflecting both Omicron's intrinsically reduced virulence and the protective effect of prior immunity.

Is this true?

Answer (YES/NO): NO